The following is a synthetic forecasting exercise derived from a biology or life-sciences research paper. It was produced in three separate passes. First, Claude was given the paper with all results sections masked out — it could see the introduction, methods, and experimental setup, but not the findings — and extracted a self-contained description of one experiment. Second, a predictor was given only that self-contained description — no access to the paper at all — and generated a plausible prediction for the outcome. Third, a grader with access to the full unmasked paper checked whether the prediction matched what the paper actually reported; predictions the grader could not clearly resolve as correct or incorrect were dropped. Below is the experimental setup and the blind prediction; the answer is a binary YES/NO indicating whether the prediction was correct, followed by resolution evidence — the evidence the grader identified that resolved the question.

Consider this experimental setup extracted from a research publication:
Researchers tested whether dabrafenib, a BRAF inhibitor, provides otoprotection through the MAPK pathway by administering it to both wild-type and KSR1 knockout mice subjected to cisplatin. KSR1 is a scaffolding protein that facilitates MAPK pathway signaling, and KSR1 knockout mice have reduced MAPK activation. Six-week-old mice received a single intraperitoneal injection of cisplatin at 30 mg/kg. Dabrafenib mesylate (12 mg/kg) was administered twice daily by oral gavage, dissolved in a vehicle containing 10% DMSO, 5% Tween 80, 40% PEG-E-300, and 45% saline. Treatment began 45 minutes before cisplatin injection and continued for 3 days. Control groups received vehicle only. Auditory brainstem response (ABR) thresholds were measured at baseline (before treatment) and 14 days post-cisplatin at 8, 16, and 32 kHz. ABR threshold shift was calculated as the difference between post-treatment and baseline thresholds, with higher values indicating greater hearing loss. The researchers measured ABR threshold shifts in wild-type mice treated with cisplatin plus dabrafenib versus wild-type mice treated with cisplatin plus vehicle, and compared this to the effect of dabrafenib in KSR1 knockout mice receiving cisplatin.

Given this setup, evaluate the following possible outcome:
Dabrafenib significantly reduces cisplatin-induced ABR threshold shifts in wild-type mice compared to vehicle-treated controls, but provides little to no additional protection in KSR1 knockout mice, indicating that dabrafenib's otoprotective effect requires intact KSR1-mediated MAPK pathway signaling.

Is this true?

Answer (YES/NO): YES